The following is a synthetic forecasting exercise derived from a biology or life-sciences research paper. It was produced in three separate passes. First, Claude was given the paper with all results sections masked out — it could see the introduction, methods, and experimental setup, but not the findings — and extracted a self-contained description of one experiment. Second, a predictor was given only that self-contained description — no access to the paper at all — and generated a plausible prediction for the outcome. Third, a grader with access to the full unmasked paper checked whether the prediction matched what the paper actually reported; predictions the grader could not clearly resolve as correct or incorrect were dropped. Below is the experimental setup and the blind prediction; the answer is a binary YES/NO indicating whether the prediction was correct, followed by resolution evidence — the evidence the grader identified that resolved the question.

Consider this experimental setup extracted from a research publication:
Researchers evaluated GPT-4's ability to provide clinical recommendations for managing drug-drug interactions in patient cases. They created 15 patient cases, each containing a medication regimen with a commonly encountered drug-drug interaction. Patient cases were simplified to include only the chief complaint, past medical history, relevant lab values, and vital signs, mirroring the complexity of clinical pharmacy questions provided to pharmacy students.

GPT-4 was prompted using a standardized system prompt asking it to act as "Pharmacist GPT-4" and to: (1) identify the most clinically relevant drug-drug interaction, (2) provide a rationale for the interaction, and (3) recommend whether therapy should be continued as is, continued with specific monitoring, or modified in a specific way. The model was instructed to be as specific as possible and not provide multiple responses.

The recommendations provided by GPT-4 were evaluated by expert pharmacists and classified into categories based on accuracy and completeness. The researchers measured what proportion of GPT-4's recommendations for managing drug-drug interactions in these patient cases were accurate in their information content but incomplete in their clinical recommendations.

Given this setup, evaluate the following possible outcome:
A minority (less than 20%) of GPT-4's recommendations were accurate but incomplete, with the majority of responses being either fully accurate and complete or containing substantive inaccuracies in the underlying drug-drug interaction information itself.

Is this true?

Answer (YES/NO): NO